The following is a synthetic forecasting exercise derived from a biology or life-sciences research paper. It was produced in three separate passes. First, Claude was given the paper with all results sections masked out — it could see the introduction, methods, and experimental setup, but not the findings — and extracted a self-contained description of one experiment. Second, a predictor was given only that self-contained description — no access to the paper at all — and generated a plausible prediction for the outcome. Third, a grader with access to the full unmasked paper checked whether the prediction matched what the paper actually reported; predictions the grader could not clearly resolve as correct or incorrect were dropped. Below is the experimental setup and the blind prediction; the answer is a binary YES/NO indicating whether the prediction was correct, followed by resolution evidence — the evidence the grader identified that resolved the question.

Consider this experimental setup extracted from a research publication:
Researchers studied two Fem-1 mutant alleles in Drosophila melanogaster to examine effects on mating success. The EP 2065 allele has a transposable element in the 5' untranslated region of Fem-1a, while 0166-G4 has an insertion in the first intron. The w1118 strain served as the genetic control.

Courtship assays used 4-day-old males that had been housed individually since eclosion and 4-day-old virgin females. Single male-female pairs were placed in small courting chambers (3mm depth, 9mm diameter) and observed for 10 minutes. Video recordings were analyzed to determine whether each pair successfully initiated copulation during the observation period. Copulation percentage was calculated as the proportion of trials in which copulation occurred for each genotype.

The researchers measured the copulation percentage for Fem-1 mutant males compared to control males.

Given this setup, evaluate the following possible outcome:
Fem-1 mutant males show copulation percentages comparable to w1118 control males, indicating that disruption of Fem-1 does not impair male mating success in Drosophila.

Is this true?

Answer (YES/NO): YES